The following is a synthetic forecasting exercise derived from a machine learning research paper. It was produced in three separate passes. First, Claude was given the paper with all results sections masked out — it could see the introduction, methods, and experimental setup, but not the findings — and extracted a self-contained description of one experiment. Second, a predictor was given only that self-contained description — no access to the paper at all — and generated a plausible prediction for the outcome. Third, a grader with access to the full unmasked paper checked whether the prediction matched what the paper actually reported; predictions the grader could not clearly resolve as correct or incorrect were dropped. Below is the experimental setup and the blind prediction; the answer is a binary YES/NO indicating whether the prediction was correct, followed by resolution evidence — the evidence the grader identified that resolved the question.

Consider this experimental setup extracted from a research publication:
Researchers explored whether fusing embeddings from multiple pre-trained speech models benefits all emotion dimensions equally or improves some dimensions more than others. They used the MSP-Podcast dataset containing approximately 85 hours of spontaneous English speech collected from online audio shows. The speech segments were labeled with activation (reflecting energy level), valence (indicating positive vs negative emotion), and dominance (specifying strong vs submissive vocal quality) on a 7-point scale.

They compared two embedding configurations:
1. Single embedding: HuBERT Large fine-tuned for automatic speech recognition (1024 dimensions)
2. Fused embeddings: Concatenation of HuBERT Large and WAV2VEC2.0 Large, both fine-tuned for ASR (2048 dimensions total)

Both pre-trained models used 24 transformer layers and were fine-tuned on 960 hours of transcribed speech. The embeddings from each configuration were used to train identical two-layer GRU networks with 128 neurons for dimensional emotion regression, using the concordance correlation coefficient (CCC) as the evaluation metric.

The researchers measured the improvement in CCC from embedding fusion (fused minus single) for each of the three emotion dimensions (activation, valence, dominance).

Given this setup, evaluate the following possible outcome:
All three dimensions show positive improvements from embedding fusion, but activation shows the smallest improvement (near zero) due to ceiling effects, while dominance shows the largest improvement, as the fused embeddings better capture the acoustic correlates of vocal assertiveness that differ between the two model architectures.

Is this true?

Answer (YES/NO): NO